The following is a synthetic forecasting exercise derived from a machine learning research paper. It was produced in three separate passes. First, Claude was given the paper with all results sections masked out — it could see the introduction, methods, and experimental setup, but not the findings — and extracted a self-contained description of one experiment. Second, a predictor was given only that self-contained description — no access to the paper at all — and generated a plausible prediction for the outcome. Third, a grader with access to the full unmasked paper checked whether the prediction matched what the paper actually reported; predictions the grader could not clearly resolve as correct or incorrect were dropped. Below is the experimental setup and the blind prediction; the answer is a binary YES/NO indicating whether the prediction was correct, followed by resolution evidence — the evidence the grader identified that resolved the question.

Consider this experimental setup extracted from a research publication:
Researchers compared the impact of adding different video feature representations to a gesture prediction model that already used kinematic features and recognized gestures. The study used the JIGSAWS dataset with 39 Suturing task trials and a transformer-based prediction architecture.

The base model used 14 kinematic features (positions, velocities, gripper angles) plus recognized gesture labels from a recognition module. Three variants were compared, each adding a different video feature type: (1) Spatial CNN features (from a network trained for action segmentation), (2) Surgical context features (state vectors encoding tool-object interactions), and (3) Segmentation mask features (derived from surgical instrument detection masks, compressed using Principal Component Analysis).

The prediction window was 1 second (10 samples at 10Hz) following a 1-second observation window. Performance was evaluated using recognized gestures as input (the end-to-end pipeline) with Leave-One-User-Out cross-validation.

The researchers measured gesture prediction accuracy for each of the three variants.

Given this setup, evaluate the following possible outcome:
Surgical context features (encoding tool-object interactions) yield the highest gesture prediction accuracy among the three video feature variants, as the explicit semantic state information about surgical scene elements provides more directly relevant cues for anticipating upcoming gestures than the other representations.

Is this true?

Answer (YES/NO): NO